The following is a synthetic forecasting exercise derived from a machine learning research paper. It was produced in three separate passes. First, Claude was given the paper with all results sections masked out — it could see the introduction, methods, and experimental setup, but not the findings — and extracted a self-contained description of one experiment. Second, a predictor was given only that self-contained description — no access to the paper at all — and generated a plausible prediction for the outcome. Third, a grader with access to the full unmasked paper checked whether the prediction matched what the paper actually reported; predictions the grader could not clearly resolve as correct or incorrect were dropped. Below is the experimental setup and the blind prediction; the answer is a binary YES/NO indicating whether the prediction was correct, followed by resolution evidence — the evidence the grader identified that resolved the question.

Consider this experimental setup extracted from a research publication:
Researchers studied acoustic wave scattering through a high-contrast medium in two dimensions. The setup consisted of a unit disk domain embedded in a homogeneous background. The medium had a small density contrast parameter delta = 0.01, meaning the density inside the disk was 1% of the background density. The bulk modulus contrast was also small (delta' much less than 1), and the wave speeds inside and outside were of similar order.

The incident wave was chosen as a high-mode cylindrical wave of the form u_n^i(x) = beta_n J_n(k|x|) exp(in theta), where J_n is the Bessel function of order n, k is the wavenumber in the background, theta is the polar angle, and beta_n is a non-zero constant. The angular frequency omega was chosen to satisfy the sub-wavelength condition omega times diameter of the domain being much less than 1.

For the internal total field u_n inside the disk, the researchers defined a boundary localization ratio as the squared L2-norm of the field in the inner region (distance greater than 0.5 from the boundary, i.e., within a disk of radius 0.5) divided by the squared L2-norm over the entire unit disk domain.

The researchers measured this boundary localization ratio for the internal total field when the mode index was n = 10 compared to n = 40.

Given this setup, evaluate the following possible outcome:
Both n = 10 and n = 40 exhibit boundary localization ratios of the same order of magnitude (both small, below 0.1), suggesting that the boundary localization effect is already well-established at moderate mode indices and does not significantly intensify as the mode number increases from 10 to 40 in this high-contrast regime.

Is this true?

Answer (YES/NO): NO